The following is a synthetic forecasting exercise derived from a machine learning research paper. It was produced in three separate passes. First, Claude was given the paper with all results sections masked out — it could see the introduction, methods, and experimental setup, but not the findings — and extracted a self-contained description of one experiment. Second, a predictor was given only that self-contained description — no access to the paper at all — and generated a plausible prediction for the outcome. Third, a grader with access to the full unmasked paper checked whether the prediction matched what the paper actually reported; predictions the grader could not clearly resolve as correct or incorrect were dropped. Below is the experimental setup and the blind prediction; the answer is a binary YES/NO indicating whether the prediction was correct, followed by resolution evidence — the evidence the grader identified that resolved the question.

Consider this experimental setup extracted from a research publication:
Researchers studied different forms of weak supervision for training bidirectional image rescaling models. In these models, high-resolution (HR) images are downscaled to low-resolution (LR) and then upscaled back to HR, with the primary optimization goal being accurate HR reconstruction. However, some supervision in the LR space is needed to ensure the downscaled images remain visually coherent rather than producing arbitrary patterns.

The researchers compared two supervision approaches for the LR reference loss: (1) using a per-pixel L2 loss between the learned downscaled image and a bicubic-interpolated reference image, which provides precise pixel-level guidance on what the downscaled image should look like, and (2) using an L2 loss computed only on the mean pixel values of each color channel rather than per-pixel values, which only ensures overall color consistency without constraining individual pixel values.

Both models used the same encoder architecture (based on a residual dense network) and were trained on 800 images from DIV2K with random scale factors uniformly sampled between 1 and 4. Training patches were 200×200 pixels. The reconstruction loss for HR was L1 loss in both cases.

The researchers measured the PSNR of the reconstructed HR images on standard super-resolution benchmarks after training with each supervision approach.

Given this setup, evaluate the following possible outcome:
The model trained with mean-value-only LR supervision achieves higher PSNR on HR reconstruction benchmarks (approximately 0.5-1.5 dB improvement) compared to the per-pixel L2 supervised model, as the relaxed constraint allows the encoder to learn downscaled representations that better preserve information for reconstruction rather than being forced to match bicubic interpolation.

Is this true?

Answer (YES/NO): YES